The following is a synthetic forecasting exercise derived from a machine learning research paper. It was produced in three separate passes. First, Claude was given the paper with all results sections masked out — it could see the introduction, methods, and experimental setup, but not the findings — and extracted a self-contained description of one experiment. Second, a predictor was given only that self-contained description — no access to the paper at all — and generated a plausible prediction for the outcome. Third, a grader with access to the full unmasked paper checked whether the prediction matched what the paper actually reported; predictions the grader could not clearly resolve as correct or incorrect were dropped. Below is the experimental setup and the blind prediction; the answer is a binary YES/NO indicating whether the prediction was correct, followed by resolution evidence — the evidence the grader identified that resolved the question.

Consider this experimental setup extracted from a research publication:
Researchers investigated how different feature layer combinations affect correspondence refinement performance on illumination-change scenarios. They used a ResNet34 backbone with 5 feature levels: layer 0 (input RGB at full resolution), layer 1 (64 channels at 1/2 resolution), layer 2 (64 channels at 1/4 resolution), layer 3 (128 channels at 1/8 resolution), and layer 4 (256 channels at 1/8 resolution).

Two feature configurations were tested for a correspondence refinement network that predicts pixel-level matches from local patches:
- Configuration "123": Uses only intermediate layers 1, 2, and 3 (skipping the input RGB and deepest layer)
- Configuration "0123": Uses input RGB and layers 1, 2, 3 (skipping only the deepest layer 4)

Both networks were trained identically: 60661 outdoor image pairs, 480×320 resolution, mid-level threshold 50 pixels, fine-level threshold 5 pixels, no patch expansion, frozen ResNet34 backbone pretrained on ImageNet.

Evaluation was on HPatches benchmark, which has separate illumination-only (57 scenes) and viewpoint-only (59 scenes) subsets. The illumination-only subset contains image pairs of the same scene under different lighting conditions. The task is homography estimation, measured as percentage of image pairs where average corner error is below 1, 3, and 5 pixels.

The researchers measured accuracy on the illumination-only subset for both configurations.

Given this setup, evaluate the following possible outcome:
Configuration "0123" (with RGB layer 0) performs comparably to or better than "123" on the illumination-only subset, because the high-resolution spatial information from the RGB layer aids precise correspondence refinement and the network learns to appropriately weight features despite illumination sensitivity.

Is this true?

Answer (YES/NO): NO